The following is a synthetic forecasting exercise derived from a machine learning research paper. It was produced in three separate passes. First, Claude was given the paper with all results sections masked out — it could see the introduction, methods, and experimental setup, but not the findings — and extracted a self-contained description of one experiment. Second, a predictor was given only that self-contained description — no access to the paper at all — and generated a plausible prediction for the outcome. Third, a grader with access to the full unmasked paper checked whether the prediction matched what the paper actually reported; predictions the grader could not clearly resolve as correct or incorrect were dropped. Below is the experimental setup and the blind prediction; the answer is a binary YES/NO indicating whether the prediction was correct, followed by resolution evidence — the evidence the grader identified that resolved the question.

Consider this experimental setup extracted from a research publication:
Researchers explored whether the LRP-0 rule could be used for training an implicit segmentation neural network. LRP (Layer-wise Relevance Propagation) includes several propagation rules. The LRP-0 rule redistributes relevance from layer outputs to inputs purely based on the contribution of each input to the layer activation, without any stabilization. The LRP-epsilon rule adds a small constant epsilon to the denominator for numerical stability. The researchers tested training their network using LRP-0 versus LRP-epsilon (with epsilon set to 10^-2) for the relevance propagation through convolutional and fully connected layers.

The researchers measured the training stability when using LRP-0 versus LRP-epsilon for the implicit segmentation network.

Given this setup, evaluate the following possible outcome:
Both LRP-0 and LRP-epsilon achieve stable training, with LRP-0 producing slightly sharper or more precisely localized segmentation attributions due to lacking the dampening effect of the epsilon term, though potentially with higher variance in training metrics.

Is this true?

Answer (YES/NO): NO